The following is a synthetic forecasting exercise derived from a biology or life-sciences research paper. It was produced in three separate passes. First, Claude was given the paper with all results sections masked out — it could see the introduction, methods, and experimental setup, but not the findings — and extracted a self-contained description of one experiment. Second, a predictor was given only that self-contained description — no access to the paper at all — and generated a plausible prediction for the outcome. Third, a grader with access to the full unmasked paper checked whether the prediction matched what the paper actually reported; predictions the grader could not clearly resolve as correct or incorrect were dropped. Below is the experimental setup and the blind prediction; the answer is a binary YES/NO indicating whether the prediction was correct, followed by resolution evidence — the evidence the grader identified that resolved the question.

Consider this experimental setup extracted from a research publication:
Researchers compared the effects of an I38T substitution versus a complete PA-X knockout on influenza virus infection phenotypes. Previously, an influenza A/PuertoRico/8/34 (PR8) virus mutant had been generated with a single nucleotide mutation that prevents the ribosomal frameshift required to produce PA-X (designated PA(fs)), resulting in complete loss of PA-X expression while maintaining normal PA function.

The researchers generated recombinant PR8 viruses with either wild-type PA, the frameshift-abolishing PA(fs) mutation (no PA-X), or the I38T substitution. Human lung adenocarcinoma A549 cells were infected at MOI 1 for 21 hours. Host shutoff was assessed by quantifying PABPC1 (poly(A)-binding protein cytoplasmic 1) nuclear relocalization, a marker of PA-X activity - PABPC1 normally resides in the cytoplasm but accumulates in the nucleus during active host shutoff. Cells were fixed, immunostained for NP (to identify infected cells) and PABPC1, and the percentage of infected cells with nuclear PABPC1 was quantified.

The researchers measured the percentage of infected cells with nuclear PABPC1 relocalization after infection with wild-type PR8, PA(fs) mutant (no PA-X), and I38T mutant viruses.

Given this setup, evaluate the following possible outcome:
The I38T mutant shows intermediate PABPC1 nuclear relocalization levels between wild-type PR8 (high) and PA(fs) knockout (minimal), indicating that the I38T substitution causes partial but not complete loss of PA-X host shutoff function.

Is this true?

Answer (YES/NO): NO